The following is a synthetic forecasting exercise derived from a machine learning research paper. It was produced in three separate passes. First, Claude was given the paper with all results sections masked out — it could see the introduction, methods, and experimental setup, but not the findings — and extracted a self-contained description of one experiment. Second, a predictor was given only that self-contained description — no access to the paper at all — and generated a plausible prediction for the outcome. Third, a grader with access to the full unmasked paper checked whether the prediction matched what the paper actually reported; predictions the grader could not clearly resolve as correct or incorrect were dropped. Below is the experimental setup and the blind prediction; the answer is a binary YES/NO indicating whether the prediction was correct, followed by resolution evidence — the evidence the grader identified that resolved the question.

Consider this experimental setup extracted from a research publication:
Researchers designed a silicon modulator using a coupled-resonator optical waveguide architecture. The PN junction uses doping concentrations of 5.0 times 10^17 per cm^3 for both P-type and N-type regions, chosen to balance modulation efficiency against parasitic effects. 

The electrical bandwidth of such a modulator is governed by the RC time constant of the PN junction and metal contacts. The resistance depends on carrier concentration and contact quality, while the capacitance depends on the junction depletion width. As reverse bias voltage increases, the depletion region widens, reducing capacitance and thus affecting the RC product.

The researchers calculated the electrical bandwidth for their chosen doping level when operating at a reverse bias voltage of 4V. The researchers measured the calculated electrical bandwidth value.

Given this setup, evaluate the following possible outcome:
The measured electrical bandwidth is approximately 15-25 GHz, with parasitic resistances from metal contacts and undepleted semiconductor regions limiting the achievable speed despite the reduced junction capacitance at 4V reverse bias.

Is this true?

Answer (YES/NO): NO